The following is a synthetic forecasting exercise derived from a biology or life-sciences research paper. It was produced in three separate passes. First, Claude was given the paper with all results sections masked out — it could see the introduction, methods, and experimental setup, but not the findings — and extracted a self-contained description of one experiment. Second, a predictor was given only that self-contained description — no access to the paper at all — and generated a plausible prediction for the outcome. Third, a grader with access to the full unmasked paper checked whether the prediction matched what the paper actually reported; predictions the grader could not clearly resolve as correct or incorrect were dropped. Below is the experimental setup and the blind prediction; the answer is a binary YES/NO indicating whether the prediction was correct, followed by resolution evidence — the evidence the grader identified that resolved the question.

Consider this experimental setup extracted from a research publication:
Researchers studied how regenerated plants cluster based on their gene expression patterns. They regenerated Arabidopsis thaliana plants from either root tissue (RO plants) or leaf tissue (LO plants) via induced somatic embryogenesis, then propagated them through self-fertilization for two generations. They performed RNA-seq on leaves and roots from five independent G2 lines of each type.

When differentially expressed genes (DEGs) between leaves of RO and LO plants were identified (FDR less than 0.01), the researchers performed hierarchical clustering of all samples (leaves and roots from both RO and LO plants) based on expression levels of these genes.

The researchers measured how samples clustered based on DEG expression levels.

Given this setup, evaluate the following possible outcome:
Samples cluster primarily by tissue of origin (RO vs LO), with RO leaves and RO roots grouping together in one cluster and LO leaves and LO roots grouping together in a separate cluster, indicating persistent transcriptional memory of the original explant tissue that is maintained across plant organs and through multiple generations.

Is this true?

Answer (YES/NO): NO